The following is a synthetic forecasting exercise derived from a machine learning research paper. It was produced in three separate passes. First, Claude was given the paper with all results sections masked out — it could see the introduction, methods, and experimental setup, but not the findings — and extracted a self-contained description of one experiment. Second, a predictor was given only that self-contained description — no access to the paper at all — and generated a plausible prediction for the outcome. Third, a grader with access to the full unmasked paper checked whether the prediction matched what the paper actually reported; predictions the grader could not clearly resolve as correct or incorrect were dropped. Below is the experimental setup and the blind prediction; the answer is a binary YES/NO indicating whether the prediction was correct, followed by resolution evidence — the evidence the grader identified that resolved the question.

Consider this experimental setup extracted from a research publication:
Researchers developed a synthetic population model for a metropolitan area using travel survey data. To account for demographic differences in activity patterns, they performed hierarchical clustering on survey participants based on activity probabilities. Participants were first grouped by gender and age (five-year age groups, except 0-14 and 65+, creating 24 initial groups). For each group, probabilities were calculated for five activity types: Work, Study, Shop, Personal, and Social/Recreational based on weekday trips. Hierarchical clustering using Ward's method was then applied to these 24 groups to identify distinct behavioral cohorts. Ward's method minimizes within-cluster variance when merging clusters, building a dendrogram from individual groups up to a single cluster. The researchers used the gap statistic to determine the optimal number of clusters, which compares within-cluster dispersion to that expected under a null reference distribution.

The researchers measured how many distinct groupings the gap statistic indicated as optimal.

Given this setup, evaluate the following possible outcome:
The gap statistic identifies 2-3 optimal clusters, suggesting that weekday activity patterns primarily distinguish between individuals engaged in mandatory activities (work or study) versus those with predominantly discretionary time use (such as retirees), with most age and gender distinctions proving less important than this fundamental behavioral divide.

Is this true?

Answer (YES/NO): NO